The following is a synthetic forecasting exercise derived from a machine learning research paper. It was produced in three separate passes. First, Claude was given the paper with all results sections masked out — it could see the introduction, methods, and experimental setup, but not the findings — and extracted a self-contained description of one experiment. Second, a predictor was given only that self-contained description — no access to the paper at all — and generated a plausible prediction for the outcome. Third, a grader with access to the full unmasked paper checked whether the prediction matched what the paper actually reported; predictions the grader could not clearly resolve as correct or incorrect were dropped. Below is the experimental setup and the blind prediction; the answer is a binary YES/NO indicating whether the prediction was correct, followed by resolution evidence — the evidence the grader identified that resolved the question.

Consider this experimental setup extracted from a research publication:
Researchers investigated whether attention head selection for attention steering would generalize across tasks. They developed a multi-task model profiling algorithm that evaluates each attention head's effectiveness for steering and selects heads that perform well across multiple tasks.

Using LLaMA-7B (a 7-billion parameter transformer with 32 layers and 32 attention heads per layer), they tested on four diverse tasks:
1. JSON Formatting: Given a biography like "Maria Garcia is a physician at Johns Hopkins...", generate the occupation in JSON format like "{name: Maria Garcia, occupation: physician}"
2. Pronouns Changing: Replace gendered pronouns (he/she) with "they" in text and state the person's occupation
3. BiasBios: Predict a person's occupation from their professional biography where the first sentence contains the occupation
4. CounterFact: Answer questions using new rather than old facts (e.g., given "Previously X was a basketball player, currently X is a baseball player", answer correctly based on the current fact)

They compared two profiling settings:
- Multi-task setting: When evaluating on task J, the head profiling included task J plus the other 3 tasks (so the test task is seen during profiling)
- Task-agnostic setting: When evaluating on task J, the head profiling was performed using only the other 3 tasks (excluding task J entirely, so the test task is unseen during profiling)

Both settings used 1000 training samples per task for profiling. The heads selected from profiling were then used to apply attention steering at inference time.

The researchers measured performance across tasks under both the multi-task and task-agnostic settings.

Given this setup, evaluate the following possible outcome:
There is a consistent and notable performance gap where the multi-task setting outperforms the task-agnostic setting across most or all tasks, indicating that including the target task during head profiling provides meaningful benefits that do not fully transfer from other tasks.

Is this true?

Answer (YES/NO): YES